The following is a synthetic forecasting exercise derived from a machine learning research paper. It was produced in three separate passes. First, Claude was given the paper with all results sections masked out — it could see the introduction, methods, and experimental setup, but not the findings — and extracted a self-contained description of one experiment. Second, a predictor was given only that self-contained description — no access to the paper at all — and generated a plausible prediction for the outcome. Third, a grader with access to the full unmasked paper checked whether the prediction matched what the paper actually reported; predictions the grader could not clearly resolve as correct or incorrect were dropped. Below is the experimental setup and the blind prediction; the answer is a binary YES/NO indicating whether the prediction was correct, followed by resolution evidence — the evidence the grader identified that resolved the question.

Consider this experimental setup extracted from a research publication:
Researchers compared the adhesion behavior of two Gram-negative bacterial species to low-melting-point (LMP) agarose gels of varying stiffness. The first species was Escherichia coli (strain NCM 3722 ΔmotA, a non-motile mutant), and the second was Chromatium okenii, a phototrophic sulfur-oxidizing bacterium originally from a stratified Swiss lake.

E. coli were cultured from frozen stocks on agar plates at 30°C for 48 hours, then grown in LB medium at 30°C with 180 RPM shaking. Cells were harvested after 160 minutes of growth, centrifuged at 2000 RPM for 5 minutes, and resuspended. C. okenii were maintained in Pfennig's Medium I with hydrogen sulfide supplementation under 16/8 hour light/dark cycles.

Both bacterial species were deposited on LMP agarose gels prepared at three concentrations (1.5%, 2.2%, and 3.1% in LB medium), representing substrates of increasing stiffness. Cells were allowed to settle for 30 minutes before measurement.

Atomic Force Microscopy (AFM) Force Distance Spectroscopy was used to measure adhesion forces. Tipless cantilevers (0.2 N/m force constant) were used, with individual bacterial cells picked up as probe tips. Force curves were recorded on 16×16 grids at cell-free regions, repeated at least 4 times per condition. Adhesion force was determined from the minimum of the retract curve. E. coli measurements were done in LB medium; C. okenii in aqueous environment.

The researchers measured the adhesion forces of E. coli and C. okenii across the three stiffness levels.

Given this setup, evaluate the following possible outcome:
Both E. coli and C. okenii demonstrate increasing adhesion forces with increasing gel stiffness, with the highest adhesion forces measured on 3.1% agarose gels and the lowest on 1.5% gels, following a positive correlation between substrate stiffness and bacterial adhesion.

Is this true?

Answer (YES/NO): NO